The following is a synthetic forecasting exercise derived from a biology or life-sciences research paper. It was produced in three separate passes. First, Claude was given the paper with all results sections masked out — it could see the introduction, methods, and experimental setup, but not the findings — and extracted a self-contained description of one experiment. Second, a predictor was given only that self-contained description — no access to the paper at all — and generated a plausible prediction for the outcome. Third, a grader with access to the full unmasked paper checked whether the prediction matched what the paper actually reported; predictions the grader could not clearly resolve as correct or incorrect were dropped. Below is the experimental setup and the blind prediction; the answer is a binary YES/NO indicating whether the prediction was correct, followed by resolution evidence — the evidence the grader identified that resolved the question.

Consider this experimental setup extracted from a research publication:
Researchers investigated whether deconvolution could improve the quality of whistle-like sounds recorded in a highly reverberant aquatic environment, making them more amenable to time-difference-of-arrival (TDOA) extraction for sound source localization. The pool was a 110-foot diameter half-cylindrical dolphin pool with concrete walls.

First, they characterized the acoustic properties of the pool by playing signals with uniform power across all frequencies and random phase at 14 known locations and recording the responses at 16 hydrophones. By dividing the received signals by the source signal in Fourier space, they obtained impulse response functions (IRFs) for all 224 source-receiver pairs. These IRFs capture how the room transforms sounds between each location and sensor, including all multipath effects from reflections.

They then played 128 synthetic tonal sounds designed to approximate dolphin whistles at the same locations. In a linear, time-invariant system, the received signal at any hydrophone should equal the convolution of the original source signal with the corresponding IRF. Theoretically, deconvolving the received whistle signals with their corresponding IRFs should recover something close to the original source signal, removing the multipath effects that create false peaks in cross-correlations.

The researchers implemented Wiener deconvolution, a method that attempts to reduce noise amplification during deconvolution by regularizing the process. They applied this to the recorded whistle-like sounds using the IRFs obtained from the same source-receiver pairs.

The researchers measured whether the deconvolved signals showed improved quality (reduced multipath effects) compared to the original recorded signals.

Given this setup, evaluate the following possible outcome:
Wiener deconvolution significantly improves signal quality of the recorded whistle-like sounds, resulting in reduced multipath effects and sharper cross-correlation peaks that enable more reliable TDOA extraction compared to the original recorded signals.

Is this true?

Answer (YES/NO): NO